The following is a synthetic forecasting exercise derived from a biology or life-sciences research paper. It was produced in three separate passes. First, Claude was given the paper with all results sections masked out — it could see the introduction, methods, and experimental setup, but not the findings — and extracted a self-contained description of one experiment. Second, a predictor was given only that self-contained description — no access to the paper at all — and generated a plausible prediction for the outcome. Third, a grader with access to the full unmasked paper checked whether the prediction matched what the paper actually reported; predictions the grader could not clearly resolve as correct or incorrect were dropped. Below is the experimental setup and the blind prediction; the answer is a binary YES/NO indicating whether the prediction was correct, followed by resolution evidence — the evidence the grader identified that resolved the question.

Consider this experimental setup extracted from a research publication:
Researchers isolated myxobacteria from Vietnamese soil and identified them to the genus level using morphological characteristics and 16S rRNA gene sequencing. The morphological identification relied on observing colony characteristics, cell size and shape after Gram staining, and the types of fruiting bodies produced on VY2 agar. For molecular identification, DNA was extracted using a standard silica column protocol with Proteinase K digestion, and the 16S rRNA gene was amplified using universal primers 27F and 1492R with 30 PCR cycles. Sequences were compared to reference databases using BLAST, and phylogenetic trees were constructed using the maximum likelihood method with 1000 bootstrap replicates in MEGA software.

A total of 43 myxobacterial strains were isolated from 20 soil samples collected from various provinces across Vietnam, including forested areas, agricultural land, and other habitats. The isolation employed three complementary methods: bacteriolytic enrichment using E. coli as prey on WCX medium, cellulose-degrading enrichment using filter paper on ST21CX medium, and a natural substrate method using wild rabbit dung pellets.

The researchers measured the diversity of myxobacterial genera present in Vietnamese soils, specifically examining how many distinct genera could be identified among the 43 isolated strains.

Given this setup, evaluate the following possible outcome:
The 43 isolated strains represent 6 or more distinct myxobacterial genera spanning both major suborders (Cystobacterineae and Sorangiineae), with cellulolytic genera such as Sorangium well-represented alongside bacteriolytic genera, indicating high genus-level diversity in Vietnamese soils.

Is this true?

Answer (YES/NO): NO